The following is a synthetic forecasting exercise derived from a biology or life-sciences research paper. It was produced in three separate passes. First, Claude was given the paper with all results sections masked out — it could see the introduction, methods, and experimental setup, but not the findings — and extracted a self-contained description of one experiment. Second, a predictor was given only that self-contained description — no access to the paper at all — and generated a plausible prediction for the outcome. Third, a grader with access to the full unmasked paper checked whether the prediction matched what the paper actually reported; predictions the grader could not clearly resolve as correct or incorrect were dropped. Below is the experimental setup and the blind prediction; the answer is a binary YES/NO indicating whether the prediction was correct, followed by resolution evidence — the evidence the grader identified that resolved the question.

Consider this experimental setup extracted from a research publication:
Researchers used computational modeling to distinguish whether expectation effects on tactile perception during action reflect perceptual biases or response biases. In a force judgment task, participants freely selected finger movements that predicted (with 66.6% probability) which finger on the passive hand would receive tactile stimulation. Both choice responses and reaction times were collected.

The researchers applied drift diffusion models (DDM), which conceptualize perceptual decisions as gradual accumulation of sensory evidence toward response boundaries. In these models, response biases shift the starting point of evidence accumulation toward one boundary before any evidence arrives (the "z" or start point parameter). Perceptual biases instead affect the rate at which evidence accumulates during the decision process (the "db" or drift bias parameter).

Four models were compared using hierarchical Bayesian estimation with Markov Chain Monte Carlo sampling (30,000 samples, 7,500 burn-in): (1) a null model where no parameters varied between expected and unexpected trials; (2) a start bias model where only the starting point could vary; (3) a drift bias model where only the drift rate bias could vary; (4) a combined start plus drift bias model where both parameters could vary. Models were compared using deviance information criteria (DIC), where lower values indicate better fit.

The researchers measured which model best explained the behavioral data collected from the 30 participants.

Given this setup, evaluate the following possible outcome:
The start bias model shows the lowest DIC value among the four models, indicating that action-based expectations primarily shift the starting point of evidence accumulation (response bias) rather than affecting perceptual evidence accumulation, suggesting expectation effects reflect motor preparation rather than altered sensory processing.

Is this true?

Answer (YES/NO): NO